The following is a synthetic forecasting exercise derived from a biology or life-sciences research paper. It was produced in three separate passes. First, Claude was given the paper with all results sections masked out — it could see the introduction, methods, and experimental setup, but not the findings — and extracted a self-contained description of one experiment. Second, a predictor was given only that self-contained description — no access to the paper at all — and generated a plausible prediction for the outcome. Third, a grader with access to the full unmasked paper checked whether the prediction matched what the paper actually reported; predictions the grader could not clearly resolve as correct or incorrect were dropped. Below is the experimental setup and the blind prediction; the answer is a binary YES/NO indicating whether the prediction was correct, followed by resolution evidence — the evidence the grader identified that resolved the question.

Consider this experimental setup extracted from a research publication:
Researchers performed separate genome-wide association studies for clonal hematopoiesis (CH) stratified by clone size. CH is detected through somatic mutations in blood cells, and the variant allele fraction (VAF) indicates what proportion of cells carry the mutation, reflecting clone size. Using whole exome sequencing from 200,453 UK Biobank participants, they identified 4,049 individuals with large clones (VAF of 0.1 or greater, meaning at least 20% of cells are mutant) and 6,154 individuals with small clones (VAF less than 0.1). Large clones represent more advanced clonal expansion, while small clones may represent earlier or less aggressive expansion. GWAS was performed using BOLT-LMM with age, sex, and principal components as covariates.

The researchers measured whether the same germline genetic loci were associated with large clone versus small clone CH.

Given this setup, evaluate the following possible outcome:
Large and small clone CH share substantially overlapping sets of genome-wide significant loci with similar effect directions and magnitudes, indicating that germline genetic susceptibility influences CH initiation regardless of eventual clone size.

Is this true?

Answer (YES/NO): NO